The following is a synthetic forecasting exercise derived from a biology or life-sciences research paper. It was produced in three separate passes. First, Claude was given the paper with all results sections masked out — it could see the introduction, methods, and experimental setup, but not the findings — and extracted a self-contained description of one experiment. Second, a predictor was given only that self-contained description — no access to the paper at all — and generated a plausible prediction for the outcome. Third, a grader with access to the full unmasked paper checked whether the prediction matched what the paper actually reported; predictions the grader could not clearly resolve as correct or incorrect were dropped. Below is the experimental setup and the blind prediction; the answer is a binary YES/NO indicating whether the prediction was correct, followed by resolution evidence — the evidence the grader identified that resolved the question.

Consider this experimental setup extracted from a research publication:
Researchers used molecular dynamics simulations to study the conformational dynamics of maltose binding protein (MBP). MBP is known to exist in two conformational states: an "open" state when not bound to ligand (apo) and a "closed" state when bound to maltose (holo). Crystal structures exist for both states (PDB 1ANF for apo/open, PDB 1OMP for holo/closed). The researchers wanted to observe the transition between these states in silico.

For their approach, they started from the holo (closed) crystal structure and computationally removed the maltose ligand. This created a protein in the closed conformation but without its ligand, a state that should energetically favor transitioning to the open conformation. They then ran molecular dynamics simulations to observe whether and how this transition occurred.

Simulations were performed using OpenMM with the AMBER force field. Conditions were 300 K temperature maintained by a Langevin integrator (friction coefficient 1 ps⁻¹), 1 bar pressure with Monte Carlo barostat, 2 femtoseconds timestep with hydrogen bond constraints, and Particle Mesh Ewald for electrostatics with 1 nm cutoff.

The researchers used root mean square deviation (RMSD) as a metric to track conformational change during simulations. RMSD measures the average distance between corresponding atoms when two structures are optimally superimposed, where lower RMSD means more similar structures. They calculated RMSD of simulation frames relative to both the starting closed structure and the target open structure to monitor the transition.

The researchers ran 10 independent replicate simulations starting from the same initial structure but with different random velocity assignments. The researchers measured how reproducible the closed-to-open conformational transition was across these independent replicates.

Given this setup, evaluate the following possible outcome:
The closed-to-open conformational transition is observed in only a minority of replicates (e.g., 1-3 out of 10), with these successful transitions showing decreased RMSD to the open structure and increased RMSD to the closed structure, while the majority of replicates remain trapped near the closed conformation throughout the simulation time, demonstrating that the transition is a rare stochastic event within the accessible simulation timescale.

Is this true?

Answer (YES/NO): NO